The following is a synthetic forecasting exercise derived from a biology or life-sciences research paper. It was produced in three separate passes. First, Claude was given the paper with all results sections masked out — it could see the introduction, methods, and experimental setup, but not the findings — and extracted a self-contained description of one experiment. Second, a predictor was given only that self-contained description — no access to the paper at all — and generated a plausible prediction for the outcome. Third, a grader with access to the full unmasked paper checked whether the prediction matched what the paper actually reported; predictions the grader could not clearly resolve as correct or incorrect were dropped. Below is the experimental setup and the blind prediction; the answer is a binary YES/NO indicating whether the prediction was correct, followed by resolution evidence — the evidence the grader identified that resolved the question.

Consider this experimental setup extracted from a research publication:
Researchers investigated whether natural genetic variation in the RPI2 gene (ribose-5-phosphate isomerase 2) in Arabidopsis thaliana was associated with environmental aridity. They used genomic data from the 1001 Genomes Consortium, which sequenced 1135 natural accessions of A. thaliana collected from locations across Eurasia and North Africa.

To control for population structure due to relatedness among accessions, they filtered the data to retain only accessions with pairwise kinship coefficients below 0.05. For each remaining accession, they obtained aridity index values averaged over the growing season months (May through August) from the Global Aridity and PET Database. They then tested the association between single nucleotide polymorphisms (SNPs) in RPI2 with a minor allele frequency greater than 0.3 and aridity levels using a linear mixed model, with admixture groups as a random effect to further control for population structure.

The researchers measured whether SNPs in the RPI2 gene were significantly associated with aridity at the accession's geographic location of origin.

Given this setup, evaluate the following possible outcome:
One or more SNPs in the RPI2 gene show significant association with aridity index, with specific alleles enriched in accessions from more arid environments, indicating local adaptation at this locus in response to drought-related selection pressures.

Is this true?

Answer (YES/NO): NO